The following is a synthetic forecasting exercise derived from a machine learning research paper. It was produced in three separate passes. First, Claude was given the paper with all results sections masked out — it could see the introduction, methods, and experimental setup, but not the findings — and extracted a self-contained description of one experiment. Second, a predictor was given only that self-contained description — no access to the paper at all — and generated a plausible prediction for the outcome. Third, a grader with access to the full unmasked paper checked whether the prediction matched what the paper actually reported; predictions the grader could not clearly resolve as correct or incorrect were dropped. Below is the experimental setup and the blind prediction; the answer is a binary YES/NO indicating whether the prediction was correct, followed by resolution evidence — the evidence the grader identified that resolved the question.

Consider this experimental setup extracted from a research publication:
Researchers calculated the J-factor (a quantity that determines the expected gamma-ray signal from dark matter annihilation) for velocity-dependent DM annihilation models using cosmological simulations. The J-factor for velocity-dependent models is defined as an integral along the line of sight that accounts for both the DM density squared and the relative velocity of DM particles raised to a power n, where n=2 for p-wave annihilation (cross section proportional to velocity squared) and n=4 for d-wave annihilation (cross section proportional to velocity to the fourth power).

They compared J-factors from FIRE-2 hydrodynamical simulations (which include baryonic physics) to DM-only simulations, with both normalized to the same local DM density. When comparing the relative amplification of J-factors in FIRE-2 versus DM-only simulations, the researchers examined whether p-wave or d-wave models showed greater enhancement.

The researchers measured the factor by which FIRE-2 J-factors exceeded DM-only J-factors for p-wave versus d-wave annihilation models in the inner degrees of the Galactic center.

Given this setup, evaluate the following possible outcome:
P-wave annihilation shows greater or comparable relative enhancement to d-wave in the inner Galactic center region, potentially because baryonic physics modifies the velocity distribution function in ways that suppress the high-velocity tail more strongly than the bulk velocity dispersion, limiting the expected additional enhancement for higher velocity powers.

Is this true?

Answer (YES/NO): NO